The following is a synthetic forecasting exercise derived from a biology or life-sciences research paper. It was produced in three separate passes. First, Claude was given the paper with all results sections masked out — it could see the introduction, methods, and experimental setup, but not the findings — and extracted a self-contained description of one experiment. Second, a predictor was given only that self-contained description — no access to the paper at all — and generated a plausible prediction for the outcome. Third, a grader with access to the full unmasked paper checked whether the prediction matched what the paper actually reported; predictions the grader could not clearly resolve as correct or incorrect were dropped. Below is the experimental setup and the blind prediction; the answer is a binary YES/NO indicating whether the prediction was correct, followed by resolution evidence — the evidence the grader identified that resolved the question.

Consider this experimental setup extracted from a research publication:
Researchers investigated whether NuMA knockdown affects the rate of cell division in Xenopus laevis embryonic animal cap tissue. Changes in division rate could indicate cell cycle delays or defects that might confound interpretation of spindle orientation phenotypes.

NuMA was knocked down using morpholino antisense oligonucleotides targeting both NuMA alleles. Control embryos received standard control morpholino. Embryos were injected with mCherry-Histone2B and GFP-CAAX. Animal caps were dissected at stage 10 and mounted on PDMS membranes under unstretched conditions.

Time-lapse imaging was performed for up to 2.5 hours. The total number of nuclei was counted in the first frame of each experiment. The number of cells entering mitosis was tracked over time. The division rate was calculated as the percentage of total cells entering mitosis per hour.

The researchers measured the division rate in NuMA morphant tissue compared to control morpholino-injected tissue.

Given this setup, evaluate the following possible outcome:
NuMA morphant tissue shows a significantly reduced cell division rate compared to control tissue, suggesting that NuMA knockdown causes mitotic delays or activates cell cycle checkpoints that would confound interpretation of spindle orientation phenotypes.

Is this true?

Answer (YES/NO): NO